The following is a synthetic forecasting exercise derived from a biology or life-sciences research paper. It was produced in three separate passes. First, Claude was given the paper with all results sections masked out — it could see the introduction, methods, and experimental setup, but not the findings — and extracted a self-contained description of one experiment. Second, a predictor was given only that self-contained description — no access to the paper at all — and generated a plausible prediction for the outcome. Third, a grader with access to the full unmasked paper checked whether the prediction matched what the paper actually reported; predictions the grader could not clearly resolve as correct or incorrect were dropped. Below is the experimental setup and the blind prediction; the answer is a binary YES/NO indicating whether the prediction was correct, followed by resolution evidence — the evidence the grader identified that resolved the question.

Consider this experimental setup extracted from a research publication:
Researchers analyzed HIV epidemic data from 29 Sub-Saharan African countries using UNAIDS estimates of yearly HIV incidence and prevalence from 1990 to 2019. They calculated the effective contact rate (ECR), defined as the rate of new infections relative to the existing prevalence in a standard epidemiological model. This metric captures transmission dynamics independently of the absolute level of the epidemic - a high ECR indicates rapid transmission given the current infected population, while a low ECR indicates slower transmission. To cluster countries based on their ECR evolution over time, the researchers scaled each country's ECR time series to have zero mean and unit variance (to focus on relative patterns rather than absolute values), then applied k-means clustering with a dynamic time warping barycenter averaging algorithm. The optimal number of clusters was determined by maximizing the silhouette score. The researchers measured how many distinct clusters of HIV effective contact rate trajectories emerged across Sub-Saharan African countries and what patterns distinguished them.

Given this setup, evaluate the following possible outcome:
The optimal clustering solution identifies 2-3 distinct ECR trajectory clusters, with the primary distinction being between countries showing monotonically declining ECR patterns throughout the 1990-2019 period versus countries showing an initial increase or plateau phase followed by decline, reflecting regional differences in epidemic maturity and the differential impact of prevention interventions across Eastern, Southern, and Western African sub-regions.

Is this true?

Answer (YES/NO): NO